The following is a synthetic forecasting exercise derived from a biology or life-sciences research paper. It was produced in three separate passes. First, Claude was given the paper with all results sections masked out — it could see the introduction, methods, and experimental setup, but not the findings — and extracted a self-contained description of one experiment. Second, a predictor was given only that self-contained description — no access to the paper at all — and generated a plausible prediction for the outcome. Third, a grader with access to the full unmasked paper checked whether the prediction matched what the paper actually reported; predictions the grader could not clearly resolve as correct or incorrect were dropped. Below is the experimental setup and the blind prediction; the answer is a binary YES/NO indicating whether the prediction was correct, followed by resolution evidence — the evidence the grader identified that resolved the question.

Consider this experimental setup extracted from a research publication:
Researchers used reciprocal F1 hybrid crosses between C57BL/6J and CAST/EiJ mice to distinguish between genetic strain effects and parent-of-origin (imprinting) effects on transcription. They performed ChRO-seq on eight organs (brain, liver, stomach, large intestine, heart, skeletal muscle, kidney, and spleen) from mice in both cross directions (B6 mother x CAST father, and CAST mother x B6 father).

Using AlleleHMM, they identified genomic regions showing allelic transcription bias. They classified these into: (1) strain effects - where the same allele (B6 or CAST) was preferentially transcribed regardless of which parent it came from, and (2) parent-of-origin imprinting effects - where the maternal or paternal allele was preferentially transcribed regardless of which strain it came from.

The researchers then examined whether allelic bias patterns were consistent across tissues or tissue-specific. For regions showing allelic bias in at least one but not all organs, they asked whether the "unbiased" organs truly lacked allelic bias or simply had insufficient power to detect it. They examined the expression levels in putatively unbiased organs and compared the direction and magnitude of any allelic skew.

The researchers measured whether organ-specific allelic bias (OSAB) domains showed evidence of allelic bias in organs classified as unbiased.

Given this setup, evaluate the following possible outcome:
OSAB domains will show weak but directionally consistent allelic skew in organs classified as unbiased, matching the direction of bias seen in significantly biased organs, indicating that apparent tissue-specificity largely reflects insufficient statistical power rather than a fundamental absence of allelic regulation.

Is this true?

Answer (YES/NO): NO